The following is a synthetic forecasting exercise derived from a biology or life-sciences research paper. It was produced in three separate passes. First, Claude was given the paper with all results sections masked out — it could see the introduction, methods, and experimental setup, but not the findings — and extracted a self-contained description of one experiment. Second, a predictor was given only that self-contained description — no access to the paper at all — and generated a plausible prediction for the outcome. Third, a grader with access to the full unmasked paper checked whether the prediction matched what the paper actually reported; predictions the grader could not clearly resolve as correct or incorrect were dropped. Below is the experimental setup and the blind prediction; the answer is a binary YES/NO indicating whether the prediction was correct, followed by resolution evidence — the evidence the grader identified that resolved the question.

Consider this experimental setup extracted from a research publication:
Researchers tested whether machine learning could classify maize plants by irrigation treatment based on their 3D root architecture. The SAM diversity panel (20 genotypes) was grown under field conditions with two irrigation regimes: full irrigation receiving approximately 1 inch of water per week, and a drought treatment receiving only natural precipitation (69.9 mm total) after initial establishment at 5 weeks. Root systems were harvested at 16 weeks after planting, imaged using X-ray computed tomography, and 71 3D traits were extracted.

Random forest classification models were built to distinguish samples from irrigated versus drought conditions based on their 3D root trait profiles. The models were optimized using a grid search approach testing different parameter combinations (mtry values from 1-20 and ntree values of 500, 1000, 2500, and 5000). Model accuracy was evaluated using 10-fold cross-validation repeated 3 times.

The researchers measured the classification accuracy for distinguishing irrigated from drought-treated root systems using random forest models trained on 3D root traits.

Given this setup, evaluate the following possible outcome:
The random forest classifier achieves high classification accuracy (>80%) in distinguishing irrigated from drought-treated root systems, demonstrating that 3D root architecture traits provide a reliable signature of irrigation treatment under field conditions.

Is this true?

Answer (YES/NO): YES